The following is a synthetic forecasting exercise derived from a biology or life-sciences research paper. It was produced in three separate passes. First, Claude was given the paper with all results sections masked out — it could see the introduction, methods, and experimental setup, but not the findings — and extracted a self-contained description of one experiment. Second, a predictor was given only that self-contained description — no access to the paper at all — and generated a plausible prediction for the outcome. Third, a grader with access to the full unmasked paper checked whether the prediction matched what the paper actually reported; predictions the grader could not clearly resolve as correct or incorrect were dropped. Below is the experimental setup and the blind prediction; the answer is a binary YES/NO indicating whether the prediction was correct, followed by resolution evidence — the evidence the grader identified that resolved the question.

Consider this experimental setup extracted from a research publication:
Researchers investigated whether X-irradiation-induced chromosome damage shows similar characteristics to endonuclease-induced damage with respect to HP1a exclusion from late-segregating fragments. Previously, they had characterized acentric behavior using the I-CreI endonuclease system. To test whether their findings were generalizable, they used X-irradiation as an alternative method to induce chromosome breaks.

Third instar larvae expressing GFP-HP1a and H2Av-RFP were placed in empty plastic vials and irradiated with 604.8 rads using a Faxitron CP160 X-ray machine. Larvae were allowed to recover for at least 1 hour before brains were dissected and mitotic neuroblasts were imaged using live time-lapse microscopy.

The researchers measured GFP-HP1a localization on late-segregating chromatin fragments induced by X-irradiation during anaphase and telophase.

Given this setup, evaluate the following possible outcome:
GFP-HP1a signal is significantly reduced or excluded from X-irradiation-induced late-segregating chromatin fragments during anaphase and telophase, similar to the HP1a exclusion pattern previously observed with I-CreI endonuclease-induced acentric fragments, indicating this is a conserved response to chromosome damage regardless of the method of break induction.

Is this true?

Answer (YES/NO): YES